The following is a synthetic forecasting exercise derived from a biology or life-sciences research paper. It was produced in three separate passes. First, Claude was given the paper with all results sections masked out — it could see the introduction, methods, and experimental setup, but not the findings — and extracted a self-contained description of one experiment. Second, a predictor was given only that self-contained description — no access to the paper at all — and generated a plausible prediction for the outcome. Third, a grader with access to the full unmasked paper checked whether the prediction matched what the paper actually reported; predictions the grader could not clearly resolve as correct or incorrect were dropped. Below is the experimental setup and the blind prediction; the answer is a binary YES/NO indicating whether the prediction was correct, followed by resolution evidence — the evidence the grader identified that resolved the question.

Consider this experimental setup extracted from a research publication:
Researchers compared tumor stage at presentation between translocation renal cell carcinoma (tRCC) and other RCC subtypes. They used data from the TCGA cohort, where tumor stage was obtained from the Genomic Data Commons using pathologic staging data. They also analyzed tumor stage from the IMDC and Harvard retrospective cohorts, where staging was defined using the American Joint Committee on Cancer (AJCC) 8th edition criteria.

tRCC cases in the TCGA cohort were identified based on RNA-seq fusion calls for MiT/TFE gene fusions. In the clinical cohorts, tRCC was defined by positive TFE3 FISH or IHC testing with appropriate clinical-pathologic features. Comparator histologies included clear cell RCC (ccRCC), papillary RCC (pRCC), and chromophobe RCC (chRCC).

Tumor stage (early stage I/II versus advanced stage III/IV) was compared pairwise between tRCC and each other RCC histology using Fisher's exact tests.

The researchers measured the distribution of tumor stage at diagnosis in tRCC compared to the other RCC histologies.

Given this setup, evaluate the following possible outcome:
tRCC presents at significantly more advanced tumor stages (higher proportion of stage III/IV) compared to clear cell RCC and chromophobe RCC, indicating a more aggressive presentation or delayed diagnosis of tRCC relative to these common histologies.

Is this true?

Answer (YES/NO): YES